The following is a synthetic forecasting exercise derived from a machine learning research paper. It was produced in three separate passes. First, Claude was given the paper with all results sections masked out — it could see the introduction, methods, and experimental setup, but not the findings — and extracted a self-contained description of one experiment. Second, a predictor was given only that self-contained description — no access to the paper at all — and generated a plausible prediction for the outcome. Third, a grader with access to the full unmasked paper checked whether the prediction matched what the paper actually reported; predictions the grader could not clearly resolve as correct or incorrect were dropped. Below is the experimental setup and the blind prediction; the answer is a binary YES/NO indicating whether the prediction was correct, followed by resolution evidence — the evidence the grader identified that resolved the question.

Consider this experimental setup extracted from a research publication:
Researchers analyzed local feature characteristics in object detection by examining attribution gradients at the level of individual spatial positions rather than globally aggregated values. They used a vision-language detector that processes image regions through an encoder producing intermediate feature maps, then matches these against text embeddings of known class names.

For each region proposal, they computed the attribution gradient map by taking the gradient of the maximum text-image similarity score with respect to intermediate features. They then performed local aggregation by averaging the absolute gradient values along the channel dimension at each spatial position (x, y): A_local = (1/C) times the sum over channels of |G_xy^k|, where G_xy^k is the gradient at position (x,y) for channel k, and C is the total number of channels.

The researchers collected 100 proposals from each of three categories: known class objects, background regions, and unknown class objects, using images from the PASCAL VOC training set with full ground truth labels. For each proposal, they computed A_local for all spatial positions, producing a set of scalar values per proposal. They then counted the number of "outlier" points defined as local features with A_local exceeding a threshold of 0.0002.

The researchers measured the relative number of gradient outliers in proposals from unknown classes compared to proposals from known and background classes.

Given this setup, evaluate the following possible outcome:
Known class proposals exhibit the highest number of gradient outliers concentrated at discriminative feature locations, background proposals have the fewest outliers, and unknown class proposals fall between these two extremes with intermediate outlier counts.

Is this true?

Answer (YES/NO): NO